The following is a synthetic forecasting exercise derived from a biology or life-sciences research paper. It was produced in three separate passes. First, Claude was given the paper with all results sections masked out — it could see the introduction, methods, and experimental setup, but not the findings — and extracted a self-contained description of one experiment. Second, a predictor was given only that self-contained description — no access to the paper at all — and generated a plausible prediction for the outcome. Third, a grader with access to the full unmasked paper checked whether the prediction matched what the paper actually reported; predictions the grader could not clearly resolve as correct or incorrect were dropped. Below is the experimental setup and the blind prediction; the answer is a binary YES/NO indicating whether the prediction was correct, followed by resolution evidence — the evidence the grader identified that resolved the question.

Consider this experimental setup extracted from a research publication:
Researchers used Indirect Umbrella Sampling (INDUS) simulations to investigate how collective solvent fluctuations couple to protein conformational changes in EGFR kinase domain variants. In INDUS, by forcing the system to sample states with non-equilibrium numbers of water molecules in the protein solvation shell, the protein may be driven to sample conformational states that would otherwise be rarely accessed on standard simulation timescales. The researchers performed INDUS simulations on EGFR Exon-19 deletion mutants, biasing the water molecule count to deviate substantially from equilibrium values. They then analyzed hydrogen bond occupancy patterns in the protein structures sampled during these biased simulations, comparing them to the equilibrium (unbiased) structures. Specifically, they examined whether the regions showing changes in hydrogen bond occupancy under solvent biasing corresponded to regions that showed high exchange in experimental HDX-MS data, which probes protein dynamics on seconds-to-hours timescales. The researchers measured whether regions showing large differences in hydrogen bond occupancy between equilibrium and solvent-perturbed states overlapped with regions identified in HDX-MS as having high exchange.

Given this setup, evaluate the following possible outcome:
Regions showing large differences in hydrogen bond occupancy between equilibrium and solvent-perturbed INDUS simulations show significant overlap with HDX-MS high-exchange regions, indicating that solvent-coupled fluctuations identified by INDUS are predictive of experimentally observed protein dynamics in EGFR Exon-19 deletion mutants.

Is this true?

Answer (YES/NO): YES